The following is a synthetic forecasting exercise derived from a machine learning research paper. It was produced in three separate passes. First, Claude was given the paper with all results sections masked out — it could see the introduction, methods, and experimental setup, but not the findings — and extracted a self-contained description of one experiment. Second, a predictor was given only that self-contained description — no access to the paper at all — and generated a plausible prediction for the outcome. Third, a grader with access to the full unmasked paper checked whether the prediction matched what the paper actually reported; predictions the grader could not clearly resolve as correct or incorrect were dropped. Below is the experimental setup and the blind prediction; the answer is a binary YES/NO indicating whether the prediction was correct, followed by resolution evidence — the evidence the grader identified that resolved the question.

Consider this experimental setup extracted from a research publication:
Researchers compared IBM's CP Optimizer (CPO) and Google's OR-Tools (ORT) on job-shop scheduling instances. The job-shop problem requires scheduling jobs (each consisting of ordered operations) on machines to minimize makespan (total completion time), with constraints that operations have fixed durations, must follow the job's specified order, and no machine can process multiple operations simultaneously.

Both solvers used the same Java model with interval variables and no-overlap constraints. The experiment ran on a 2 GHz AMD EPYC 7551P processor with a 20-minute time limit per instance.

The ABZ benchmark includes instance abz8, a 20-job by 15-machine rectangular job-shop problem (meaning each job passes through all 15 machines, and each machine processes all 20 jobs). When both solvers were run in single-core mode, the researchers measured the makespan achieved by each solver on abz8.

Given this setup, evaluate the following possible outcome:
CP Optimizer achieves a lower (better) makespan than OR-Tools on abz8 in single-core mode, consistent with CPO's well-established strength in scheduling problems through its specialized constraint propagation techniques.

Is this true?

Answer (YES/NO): NO